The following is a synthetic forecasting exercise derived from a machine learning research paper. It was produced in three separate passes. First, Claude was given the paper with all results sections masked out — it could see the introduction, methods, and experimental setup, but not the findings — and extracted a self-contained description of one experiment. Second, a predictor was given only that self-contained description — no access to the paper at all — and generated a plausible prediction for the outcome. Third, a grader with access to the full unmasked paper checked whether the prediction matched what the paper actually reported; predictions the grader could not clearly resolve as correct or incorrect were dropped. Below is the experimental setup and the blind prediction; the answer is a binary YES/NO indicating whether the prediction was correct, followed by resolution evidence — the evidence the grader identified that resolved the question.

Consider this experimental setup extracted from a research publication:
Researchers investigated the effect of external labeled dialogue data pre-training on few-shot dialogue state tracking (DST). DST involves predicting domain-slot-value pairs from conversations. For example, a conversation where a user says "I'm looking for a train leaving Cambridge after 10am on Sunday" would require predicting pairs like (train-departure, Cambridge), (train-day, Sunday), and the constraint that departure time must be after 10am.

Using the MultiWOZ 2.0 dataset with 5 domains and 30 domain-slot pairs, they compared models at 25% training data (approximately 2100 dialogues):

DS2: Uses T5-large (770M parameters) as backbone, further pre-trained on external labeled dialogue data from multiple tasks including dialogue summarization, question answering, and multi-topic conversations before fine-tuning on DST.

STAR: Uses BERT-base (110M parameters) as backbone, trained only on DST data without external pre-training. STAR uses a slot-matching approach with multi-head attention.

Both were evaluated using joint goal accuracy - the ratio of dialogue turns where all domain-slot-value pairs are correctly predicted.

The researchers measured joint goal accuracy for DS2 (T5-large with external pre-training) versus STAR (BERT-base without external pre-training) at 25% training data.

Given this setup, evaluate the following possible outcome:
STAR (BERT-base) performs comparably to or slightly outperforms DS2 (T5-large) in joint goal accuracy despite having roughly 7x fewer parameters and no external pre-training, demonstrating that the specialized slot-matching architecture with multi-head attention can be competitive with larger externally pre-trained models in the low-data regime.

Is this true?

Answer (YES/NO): NO